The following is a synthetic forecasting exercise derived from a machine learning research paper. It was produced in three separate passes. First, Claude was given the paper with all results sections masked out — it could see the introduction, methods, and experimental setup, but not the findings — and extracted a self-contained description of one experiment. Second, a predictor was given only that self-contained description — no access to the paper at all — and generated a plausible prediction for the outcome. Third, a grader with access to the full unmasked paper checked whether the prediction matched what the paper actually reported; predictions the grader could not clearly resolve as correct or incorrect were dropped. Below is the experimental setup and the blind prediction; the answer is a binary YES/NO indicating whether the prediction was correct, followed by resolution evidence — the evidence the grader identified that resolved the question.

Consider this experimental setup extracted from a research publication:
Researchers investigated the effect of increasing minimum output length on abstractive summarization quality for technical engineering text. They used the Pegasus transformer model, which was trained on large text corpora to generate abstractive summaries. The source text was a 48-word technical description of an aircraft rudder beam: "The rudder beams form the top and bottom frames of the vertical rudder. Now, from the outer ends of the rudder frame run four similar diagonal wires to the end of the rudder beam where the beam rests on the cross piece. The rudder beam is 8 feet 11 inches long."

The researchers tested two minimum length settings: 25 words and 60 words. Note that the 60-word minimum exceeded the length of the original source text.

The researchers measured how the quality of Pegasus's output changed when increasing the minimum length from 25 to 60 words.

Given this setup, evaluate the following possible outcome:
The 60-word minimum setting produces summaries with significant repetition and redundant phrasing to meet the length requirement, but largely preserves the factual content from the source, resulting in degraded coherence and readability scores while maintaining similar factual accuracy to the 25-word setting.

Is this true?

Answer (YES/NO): NO